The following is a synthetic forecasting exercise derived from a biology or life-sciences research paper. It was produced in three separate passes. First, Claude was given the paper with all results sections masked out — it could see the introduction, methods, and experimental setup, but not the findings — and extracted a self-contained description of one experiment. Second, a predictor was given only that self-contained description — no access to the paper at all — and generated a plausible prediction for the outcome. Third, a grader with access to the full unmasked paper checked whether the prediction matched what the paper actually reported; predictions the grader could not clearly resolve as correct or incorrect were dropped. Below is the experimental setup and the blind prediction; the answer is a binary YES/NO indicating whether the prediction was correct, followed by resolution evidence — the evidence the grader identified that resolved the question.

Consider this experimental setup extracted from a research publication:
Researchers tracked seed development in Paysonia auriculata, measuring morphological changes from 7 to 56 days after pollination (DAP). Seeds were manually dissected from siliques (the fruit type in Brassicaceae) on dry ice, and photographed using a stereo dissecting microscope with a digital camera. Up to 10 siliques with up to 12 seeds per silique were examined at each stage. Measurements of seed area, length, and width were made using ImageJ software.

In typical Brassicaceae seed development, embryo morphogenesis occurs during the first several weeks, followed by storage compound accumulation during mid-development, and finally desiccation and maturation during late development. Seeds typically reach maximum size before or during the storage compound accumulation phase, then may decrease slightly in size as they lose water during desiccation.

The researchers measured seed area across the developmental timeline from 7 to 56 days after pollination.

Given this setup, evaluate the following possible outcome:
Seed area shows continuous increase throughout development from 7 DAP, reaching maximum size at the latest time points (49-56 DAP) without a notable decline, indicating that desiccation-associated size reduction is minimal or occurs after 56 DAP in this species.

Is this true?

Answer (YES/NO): NO